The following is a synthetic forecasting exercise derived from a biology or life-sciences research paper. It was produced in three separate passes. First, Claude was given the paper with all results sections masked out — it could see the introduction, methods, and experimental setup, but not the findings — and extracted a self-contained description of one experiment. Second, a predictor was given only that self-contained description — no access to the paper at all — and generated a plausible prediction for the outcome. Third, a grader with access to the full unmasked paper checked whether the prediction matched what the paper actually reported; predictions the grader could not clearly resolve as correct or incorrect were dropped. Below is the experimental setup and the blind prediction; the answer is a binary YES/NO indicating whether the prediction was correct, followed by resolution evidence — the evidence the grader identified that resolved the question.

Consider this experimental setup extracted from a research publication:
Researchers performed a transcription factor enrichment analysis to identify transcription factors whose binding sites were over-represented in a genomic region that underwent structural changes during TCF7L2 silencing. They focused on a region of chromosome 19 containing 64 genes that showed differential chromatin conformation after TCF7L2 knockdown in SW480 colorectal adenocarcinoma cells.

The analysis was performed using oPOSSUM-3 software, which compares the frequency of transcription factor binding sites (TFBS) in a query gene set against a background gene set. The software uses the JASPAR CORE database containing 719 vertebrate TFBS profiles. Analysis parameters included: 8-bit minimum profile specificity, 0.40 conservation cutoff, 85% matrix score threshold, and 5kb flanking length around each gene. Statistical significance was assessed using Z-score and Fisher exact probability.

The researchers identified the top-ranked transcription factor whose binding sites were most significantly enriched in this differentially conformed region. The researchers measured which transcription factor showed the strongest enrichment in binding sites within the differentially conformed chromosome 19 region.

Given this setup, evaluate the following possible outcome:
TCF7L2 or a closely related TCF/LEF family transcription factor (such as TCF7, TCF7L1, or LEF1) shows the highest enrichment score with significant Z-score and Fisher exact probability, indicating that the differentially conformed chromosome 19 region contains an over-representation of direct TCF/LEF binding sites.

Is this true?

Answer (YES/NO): NO